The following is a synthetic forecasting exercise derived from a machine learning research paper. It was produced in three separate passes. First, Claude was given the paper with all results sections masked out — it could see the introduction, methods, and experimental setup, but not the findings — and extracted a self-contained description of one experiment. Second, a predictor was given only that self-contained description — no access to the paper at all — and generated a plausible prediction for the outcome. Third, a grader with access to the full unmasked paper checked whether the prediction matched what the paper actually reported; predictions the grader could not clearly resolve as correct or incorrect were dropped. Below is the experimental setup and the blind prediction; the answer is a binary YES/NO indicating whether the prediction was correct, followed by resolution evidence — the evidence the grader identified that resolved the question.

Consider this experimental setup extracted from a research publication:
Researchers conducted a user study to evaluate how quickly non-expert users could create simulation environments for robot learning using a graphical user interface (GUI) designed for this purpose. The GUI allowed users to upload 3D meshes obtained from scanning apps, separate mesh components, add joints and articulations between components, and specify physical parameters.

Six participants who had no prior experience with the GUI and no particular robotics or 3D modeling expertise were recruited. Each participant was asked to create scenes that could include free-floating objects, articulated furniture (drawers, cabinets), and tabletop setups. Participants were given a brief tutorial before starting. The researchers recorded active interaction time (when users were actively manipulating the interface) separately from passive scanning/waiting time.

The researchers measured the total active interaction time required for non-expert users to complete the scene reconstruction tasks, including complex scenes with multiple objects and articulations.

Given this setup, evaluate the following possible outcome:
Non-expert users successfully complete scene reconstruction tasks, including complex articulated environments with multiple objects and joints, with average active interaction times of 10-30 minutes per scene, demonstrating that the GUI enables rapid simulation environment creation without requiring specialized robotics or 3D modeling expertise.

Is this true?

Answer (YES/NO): YES